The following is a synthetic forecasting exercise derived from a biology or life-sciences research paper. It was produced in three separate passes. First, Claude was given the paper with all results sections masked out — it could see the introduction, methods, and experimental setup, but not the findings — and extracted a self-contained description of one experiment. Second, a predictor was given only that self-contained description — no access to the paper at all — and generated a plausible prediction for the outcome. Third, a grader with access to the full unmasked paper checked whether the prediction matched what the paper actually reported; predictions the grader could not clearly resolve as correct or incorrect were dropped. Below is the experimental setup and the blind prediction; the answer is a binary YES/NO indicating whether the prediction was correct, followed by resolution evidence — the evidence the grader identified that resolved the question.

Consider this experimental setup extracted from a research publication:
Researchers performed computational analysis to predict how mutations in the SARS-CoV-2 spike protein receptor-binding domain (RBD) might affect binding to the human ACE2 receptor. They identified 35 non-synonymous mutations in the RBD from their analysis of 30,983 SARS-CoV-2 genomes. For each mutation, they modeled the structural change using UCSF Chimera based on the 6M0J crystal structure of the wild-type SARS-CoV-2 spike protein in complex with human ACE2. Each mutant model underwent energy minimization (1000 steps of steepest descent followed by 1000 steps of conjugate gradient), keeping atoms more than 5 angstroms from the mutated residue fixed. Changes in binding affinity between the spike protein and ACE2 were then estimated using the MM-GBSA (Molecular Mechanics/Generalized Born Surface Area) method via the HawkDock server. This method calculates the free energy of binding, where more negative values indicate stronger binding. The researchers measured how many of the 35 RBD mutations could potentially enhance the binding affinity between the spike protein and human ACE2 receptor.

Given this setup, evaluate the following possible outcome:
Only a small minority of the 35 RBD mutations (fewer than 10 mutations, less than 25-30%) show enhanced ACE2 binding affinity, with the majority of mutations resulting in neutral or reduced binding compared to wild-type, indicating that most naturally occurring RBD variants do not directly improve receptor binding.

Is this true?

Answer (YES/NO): YES